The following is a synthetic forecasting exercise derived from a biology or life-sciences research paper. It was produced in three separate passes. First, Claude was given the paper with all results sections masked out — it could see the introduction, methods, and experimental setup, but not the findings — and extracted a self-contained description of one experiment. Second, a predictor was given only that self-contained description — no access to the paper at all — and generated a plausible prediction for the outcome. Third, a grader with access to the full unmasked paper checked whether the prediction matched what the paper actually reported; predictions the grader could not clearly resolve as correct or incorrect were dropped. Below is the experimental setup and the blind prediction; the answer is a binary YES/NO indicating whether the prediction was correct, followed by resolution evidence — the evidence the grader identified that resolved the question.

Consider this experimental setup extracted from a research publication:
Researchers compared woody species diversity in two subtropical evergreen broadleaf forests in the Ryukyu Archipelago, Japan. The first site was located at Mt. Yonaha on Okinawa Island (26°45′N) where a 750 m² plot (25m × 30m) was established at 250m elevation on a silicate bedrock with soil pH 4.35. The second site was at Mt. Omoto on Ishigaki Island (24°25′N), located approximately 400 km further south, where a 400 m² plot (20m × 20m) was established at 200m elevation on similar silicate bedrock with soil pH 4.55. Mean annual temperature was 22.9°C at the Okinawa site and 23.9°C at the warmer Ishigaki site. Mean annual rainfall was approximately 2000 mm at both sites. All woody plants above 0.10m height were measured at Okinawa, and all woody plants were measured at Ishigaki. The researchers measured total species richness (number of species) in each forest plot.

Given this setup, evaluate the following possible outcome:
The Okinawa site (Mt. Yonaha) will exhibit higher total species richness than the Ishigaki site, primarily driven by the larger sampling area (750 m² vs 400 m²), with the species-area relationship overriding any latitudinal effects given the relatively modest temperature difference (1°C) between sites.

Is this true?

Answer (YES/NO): NO